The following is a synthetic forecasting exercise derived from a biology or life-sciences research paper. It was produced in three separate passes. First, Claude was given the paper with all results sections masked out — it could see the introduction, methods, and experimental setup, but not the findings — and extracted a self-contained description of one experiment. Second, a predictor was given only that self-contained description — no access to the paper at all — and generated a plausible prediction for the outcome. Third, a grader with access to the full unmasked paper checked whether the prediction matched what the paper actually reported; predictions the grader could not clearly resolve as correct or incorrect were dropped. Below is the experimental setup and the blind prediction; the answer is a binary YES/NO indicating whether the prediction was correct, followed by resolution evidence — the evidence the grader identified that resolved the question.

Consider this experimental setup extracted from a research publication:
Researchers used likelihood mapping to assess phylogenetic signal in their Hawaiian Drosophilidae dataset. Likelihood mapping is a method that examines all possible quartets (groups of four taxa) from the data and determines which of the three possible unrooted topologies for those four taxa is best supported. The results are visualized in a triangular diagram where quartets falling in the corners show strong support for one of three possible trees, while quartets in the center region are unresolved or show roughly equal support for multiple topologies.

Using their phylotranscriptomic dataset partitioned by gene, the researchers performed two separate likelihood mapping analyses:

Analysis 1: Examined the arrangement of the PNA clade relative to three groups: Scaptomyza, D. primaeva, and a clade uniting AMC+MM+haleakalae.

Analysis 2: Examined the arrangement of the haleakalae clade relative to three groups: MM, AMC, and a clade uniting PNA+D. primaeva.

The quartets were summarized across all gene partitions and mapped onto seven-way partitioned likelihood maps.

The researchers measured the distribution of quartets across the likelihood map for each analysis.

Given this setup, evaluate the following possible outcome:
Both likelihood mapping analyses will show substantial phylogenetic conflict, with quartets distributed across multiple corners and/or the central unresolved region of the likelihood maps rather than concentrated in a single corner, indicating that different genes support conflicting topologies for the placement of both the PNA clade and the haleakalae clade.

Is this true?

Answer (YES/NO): YES